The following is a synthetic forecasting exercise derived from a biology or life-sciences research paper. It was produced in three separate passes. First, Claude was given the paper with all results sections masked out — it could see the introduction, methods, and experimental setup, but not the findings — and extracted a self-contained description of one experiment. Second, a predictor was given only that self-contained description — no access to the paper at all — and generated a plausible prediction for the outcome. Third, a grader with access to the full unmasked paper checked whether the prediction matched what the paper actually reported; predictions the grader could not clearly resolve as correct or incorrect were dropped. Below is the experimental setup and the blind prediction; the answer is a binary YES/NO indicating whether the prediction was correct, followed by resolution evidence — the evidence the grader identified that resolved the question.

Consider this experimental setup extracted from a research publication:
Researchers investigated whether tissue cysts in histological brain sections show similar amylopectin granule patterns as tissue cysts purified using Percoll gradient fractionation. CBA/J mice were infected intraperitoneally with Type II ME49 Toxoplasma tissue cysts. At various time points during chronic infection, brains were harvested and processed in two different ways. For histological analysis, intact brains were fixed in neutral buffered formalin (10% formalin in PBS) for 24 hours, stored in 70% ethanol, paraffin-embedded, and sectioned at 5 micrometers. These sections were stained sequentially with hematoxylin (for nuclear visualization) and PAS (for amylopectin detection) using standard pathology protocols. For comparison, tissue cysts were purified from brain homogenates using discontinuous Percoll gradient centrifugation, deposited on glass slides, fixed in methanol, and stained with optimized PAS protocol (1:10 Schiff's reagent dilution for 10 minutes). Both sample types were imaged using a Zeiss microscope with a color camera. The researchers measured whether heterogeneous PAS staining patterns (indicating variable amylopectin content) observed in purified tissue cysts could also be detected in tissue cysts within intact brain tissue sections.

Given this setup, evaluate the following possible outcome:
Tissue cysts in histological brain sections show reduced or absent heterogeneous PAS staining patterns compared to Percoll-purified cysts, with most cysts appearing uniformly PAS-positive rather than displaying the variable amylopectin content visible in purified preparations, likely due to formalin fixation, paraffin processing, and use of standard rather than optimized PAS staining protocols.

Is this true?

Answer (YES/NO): NO